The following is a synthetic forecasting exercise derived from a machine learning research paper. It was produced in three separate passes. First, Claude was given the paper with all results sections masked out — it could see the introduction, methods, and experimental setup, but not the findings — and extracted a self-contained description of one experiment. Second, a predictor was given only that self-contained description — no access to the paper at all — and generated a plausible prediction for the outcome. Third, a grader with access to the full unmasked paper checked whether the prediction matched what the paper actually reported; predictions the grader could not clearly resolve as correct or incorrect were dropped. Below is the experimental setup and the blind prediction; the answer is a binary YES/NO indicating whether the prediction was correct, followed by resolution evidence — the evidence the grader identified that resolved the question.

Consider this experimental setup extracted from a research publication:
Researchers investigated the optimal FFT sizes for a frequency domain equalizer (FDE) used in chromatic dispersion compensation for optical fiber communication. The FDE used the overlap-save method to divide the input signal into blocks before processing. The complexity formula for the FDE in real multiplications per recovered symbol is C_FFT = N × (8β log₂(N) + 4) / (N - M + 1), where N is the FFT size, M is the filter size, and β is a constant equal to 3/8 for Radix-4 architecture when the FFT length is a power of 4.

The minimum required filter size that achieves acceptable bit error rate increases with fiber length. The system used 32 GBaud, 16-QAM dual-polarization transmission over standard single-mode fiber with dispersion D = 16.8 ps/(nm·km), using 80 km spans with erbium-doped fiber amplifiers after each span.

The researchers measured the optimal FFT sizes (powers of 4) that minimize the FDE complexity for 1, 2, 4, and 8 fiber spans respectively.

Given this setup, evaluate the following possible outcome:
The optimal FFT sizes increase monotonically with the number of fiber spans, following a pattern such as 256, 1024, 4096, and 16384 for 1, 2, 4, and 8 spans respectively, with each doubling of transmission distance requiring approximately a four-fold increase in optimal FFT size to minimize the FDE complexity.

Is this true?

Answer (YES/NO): NO